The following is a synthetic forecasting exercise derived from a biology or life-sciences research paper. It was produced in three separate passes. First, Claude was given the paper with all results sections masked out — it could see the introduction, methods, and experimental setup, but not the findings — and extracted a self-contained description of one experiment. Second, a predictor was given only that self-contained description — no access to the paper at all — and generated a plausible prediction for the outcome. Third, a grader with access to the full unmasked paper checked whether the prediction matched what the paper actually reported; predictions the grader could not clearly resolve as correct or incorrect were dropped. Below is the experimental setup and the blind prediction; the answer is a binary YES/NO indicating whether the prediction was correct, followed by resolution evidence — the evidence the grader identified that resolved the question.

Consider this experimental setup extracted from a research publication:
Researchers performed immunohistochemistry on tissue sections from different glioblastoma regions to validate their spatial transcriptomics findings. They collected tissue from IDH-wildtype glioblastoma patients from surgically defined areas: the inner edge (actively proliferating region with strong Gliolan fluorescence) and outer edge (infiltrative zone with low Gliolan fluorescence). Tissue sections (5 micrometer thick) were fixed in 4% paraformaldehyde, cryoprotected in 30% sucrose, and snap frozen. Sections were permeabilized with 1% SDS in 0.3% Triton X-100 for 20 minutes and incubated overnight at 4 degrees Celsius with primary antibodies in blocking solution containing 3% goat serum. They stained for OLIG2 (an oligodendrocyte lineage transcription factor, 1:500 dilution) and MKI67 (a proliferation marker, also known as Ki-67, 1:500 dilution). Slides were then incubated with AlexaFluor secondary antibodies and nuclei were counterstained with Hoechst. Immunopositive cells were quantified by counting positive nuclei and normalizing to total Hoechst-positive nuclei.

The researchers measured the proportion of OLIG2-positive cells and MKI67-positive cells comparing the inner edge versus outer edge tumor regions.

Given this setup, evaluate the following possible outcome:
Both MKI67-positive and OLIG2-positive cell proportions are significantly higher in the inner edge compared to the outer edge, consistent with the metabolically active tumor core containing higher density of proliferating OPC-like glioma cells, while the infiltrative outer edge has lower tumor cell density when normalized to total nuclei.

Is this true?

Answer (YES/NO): NO